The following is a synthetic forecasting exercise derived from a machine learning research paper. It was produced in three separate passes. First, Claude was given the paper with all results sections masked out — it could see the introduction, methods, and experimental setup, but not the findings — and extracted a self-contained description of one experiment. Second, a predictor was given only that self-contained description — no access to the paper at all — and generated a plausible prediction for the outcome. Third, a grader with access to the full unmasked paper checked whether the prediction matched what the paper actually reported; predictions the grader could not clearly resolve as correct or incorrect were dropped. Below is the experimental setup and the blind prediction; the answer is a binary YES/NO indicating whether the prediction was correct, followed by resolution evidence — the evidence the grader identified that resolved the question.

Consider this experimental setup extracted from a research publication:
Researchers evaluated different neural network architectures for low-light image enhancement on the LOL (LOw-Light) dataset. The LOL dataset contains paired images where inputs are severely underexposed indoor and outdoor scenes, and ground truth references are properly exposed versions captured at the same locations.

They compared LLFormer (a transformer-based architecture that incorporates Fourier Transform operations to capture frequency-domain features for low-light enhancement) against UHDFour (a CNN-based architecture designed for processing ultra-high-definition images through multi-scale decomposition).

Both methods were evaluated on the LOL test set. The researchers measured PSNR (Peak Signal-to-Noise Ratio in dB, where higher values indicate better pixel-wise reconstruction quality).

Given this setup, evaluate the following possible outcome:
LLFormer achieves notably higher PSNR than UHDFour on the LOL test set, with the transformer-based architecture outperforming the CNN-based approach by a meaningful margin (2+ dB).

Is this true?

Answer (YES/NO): NO